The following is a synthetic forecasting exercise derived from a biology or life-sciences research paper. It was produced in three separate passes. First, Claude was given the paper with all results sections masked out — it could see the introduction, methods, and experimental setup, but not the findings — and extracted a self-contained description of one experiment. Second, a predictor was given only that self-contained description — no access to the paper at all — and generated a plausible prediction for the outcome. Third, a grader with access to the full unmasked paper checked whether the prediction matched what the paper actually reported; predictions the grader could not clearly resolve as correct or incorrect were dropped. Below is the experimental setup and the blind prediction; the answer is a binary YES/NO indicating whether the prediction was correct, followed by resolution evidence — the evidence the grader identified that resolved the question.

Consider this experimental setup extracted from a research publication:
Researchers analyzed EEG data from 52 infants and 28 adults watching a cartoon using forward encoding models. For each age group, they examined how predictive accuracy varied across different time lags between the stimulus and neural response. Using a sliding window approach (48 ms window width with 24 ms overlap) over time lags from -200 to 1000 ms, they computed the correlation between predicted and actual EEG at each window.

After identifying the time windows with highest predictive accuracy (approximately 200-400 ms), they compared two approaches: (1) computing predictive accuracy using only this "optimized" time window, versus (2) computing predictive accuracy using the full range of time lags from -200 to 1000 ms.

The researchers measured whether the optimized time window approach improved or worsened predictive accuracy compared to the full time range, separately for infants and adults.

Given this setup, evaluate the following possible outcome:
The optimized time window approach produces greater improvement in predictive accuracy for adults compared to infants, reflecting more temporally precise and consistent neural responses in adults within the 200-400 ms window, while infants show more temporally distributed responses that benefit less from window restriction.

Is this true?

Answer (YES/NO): NO